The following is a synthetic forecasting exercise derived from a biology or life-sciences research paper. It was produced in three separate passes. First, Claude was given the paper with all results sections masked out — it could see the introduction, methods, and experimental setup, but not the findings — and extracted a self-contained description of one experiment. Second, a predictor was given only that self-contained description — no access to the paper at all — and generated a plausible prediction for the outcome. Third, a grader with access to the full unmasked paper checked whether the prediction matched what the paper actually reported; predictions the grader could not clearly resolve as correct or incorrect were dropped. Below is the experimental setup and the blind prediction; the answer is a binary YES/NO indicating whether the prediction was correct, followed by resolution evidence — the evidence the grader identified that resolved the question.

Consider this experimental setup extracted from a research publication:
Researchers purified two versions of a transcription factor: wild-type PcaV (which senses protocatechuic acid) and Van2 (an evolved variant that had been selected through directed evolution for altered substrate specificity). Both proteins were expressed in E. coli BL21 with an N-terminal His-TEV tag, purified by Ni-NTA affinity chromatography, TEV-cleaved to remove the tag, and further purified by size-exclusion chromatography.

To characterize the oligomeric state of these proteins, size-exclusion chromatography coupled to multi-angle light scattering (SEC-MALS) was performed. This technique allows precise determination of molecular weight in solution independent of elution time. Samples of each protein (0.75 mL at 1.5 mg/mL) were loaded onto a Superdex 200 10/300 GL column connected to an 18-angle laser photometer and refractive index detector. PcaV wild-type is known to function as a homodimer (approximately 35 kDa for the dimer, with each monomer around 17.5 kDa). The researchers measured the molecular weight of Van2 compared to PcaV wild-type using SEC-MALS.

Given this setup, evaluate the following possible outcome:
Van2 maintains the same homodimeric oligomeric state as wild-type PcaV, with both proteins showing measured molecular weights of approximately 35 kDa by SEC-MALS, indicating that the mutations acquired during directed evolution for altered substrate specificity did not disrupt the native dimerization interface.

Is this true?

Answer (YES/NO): YES